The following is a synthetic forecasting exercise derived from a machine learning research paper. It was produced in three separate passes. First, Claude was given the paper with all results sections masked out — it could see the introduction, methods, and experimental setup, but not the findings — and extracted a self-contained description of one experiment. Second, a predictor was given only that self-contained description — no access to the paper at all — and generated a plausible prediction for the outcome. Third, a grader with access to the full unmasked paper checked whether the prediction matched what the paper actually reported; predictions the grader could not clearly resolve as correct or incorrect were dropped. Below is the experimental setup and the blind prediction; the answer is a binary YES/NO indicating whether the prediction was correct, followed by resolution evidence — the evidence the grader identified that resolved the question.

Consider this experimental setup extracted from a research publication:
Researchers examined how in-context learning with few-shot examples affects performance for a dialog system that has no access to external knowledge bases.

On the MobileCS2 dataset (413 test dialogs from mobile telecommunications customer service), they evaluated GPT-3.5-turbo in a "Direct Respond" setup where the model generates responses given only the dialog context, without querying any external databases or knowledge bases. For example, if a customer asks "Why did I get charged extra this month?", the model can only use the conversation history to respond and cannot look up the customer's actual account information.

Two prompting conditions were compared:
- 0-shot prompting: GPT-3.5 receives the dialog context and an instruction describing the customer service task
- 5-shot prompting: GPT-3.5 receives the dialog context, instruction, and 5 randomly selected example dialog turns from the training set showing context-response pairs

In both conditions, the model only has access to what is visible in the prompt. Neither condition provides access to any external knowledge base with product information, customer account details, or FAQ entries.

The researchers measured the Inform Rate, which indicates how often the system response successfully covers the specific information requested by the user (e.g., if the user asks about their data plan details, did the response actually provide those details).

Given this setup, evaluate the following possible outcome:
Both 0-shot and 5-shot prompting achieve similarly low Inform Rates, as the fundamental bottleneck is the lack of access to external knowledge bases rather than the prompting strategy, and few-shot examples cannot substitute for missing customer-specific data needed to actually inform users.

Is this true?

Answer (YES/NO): YES